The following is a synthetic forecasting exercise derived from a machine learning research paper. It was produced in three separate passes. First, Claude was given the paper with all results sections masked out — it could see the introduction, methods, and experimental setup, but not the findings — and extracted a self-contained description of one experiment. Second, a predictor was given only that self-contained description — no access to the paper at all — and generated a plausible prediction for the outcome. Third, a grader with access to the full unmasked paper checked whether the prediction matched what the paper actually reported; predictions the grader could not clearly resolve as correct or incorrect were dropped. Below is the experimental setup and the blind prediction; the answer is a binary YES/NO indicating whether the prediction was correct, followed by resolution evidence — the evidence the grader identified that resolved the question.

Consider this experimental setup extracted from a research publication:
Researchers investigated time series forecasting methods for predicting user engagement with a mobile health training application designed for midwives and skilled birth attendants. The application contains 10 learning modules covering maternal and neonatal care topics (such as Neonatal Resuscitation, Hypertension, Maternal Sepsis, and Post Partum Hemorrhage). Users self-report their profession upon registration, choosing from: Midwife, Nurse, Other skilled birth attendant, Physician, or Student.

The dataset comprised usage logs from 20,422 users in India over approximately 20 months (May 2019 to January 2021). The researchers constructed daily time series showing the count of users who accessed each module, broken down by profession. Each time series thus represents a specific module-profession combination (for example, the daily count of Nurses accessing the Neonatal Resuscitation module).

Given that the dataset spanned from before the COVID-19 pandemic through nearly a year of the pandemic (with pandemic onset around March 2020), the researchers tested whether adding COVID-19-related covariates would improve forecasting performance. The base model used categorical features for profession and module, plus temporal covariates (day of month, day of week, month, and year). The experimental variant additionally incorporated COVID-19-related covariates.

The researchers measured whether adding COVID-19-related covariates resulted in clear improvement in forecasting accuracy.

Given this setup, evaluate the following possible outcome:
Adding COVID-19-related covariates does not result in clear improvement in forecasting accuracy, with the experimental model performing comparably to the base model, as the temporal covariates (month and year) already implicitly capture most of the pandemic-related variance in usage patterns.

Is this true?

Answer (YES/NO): YES